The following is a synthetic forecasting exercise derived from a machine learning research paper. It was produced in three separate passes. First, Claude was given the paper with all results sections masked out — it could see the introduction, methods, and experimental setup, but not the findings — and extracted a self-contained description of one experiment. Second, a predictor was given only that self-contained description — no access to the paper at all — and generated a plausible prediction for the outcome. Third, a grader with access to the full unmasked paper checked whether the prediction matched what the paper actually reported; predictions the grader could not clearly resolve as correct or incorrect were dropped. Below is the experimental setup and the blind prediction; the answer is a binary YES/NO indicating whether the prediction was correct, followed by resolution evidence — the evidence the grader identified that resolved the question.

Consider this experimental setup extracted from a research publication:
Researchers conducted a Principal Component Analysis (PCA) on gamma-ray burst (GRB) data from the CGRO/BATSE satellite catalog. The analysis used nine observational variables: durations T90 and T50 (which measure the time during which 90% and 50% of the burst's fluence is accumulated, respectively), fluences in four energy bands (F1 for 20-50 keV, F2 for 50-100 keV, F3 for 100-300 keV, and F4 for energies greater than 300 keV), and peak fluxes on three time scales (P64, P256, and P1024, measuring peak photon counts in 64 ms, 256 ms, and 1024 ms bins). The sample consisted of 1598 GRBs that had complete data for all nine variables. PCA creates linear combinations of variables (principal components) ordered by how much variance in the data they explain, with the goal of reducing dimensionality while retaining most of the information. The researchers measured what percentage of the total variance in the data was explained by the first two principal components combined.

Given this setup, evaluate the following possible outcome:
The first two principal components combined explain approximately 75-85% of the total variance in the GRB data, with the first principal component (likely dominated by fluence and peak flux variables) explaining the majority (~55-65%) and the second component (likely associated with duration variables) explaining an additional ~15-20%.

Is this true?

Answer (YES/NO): NO